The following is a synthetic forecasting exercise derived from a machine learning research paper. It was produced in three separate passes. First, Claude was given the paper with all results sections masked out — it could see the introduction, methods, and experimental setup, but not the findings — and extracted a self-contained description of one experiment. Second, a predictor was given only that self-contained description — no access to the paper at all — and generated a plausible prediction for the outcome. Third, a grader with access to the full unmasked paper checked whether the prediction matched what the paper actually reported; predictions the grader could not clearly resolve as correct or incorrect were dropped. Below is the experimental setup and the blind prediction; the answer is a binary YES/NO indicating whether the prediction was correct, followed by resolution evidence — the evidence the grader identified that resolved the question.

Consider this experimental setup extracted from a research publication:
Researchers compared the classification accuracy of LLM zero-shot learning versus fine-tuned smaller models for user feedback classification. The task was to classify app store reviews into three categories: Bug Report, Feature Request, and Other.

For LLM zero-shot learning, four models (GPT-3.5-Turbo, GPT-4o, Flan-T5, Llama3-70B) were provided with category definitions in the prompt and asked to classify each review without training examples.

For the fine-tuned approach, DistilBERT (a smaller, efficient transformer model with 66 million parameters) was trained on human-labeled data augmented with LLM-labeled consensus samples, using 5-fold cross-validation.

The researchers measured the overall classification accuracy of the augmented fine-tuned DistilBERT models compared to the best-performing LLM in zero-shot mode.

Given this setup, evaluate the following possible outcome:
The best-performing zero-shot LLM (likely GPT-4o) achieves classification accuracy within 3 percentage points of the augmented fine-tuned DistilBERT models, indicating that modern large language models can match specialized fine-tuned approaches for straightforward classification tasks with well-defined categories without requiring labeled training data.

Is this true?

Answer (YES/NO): NO